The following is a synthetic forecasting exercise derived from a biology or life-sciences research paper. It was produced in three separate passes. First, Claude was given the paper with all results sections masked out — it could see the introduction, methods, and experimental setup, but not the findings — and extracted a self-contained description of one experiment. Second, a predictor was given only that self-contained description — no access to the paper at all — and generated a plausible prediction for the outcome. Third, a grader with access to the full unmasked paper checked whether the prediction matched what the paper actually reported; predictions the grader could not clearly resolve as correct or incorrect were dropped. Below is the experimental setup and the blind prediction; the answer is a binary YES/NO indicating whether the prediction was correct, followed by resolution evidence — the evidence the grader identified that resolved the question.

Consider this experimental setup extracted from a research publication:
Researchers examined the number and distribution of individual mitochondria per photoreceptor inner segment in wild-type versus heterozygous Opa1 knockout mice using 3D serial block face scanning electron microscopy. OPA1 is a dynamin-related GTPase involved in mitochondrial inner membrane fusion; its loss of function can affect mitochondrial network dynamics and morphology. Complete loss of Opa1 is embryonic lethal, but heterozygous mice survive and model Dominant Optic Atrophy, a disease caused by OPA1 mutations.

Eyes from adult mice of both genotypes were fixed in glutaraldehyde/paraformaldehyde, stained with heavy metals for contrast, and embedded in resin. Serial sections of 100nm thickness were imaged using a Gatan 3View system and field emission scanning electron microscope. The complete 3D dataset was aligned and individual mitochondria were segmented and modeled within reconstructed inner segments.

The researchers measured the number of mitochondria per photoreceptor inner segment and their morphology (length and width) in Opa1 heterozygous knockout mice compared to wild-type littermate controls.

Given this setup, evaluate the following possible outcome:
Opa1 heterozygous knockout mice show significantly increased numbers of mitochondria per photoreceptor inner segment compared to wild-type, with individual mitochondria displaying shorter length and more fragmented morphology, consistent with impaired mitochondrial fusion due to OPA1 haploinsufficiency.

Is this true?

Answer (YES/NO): NO